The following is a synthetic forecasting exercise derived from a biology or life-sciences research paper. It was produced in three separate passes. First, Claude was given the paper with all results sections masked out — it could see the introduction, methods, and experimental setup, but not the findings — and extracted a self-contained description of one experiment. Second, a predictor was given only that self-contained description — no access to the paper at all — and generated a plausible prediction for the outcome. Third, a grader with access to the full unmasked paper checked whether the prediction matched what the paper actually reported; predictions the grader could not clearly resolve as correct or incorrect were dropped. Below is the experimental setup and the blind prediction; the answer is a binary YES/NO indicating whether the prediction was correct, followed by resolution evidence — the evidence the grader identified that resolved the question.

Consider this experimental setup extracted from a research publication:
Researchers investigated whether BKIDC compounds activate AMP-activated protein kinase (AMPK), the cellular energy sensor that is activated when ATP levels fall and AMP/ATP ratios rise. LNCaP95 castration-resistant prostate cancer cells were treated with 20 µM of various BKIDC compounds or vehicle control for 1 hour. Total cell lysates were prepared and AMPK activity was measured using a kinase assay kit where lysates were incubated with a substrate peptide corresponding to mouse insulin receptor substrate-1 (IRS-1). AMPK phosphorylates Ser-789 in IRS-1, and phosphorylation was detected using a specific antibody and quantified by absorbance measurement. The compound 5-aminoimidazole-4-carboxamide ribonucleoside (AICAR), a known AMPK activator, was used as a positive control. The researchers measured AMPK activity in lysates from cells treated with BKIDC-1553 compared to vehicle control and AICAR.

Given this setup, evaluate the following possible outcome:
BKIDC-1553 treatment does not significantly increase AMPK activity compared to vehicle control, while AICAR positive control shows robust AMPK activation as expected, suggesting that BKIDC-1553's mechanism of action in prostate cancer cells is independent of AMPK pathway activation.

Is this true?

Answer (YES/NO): NO